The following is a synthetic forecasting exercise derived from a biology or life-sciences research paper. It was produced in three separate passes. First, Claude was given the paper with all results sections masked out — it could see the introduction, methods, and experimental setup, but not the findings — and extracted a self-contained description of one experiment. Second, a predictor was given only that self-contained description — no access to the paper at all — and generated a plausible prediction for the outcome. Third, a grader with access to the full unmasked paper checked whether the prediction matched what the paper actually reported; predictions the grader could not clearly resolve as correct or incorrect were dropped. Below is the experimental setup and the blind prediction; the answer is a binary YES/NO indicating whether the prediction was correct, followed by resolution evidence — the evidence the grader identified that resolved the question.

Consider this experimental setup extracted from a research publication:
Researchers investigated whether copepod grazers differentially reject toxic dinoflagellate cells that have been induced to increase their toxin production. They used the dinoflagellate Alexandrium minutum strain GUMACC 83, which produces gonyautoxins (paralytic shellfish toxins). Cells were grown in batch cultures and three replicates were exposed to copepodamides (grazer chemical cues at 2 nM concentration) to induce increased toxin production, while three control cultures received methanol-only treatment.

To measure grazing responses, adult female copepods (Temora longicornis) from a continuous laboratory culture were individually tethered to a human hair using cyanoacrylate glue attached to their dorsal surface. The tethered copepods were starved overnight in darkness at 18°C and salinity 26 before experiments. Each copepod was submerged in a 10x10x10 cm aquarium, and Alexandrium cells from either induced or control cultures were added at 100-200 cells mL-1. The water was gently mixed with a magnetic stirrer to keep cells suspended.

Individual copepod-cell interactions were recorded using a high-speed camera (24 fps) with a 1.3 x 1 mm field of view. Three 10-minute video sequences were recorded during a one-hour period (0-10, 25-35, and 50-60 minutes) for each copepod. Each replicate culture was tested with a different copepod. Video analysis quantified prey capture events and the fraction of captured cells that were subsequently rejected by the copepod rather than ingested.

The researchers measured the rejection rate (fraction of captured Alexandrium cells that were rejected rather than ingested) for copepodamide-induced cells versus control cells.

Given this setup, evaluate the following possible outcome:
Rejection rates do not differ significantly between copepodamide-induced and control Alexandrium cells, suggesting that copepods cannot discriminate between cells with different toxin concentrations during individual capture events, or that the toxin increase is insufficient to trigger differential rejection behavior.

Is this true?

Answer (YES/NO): NO